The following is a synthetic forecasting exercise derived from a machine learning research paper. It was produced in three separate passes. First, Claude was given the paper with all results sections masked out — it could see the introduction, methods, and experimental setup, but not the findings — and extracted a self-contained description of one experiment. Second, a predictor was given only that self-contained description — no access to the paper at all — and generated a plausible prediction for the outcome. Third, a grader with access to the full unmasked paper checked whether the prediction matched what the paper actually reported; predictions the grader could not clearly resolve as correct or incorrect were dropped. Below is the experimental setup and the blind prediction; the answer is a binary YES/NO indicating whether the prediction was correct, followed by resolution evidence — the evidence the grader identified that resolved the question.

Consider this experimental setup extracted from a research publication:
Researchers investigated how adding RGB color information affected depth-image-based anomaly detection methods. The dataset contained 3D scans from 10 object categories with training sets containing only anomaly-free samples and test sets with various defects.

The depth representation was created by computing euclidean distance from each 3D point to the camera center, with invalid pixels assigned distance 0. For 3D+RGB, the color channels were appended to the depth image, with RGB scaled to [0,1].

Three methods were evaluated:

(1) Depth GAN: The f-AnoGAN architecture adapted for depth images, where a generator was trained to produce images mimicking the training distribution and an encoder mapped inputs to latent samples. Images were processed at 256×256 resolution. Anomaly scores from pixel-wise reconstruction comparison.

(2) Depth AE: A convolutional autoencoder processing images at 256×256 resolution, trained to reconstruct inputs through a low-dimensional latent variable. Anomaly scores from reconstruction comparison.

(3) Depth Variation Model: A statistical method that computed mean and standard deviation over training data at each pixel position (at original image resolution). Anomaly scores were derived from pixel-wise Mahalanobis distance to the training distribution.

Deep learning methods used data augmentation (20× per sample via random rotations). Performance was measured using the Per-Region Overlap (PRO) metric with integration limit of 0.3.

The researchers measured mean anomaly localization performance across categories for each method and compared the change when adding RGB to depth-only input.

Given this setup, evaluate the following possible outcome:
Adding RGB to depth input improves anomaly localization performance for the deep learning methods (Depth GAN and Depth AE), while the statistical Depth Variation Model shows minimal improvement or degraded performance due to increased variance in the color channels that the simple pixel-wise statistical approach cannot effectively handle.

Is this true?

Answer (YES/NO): YES